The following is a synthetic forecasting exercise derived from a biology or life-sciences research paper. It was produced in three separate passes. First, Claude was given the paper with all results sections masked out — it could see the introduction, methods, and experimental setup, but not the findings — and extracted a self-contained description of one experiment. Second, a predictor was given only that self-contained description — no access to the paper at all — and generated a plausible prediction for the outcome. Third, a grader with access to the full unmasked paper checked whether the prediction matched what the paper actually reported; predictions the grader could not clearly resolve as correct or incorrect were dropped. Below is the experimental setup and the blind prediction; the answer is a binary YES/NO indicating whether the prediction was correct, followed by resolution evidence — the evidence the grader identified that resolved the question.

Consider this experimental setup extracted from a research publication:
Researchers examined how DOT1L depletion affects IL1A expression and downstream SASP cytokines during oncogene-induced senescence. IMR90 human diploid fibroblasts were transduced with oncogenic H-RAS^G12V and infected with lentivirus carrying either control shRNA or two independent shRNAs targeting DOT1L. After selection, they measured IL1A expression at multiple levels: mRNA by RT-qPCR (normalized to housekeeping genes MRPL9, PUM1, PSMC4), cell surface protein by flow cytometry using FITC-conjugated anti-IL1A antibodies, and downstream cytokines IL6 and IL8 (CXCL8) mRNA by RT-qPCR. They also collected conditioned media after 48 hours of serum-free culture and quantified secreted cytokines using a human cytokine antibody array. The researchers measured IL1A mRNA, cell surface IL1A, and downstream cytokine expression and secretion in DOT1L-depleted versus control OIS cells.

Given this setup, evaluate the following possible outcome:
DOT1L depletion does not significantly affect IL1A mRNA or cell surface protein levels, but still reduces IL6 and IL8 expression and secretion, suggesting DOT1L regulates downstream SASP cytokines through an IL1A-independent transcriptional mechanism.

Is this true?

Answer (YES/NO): NO